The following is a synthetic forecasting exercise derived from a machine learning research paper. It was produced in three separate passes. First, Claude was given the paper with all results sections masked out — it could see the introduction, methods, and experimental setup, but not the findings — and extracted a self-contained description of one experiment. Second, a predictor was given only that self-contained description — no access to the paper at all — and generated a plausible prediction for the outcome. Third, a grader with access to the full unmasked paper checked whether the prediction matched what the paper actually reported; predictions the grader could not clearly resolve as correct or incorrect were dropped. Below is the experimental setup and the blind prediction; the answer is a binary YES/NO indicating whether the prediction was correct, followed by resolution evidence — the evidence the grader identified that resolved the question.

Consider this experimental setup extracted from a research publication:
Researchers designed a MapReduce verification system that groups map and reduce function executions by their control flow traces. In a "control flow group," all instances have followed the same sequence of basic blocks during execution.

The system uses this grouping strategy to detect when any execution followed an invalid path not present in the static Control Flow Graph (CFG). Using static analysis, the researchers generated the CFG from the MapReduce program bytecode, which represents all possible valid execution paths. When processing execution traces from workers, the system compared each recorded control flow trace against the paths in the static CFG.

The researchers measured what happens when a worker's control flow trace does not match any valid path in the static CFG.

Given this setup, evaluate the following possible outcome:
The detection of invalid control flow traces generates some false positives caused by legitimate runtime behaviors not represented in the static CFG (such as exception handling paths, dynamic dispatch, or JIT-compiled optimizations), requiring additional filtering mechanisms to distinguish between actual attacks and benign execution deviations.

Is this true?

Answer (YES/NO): NO